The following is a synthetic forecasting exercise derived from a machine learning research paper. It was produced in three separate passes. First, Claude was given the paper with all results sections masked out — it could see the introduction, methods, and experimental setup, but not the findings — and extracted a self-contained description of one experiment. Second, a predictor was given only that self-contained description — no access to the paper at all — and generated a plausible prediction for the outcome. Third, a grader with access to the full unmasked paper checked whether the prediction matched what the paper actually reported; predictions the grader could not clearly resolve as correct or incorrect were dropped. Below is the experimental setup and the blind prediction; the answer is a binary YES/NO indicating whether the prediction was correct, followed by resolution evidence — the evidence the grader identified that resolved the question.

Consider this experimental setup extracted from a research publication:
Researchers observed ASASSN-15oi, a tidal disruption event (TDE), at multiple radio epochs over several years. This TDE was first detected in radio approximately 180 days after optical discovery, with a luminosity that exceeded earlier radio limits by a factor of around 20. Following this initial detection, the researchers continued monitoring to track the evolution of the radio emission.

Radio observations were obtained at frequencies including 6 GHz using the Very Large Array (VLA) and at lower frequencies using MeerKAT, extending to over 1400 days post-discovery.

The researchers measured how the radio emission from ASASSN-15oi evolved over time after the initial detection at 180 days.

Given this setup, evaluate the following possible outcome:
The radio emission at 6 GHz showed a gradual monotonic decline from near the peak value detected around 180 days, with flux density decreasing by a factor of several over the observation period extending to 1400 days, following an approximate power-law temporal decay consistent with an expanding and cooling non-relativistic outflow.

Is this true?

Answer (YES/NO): NO